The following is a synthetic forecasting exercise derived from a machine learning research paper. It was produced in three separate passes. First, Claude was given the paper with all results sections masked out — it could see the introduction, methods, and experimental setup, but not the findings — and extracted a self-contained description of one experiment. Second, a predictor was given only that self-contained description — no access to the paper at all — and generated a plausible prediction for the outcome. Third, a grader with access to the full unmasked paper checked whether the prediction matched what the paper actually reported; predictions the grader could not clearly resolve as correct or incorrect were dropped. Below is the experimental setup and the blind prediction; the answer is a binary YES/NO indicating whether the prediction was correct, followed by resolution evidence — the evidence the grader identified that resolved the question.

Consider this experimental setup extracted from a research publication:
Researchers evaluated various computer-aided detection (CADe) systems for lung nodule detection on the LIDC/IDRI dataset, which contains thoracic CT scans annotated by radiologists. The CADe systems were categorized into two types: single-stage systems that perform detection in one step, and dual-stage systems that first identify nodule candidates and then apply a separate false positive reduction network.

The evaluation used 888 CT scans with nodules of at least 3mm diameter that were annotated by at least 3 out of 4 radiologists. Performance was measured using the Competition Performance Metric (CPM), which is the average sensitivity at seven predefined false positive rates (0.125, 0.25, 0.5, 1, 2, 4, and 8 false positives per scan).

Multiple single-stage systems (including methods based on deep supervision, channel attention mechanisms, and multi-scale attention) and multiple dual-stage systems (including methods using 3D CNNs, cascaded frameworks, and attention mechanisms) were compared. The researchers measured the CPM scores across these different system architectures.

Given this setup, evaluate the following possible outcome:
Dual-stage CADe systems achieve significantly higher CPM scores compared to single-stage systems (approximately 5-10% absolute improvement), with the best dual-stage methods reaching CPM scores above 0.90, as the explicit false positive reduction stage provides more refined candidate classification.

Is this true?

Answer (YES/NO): NO